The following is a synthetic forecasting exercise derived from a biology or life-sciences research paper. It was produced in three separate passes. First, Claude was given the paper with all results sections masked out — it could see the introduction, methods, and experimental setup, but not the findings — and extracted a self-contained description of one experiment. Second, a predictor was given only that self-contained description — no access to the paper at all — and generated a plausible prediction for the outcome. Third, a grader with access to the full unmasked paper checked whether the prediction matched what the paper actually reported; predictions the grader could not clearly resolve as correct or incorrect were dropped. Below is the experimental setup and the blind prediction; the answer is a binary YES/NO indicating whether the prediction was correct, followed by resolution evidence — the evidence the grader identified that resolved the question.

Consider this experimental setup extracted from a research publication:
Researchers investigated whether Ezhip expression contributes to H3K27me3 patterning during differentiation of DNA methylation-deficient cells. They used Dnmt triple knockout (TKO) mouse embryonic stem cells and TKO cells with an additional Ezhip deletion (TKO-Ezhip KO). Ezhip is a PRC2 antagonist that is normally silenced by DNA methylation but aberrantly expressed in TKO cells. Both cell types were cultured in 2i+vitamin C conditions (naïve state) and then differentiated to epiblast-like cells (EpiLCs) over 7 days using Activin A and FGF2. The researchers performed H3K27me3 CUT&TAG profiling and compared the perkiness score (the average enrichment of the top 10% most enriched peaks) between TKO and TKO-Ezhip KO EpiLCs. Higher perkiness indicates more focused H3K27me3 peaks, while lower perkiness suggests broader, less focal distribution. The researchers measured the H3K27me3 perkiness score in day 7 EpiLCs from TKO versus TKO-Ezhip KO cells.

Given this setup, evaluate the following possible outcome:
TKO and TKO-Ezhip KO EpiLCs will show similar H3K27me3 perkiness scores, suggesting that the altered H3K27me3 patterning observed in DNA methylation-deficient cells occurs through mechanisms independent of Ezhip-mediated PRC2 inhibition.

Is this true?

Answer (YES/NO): NO